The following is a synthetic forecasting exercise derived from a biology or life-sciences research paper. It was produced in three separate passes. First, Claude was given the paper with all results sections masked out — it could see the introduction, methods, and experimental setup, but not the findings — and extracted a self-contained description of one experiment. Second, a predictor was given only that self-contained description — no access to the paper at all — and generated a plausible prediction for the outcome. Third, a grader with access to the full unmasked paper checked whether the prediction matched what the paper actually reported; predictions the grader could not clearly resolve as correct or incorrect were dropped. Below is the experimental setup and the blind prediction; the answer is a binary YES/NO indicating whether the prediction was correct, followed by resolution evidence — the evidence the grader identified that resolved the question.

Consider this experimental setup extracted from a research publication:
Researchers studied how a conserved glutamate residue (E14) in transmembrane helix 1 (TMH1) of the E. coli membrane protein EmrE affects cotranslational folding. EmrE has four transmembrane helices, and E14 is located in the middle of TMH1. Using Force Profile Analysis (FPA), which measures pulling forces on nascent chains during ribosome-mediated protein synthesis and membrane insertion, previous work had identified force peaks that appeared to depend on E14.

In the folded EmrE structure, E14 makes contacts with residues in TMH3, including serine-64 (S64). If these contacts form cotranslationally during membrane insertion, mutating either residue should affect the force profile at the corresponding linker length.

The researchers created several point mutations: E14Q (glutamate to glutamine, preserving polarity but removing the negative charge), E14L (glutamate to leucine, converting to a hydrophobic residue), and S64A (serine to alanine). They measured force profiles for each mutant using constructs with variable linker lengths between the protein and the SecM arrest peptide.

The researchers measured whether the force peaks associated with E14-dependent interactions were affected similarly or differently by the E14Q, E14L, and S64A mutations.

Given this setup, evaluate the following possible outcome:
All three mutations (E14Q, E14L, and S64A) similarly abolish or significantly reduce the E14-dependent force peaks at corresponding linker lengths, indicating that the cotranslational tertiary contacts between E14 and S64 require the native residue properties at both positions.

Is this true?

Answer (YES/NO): NO